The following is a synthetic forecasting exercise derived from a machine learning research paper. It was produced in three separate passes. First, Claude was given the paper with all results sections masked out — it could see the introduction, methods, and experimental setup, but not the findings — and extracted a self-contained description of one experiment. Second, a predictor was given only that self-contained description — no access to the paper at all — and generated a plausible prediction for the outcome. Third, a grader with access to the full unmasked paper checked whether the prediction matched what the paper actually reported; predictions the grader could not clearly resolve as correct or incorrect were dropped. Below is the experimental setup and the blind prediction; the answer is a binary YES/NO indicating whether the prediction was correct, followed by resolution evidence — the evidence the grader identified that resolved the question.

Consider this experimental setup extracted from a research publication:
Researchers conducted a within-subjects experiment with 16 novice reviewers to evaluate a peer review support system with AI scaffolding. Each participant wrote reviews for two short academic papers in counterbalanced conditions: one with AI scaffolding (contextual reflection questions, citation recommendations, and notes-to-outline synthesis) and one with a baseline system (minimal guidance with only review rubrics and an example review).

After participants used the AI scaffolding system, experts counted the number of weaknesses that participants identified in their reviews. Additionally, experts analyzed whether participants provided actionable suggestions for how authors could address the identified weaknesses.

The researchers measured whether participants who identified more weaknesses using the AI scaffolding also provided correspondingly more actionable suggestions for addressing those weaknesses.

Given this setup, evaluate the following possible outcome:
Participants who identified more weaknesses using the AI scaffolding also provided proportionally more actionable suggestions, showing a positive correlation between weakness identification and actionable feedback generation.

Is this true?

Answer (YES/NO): NO